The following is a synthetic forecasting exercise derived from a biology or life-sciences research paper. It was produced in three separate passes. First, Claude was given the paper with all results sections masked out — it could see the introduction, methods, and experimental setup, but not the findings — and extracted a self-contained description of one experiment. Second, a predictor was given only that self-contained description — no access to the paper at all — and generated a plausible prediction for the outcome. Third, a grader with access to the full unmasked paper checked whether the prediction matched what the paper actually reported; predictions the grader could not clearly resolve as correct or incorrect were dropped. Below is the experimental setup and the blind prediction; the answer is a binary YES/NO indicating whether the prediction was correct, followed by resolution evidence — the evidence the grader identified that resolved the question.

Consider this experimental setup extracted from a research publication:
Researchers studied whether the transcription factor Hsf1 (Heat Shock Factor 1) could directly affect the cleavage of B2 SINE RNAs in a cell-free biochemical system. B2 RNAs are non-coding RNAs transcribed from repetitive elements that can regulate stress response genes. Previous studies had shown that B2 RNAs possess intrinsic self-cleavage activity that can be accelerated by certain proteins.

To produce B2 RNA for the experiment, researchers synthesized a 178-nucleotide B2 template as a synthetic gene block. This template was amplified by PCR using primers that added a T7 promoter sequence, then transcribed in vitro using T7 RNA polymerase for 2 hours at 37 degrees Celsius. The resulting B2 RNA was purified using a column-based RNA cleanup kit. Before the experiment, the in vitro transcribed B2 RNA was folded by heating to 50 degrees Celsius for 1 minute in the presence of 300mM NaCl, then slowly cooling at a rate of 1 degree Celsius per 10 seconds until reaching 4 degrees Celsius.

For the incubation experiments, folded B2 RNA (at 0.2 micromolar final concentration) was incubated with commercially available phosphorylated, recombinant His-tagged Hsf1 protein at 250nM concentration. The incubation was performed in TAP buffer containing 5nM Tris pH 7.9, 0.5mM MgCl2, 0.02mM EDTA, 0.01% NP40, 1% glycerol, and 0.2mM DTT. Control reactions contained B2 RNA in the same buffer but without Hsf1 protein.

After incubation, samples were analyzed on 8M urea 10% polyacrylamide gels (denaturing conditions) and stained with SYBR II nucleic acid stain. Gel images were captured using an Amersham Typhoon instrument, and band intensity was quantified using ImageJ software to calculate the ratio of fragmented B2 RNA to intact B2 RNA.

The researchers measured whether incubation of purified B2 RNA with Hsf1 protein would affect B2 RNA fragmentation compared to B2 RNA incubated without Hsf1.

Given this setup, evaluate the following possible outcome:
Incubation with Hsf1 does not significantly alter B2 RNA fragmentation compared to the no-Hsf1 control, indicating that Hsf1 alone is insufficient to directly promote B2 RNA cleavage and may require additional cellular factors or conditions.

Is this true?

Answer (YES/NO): NO